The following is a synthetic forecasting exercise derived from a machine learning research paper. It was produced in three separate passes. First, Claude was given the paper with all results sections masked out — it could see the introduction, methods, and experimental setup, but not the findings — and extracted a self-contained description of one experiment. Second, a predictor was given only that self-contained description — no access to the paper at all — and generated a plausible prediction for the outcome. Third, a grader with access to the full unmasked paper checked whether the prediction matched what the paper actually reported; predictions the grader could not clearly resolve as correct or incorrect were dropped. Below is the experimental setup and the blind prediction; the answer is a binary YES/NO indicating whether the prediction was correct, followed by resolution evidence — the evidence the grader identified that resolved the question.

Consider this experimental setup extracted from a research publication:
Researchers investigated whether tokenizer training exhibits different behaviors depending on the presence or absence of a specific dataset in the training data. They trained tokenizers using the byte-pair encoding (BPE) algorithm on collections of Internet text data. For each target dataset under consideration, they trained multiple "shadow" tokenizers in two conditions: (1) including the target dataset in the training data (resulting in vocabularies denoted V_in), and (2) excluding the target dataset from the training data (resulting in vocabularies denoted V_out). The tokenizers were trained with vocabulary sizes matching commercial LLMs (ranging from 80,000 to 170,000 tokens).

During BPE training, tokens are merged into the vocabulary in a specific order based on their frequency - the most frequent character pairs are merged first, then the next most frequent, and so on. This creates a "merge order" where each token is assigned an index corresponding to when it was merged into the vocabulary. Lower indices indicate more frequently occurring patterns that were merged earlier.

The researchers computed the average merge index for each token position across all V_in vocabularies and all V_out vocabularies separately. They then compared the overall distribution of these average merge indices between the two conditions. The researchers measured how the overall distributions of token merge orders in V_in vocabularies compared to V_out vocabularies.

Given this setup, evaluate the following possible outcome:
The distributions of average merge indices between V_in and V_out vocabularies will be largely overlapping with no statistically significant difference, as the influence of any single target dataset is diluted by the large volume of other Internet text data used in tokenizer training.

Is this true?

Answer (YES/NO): YES